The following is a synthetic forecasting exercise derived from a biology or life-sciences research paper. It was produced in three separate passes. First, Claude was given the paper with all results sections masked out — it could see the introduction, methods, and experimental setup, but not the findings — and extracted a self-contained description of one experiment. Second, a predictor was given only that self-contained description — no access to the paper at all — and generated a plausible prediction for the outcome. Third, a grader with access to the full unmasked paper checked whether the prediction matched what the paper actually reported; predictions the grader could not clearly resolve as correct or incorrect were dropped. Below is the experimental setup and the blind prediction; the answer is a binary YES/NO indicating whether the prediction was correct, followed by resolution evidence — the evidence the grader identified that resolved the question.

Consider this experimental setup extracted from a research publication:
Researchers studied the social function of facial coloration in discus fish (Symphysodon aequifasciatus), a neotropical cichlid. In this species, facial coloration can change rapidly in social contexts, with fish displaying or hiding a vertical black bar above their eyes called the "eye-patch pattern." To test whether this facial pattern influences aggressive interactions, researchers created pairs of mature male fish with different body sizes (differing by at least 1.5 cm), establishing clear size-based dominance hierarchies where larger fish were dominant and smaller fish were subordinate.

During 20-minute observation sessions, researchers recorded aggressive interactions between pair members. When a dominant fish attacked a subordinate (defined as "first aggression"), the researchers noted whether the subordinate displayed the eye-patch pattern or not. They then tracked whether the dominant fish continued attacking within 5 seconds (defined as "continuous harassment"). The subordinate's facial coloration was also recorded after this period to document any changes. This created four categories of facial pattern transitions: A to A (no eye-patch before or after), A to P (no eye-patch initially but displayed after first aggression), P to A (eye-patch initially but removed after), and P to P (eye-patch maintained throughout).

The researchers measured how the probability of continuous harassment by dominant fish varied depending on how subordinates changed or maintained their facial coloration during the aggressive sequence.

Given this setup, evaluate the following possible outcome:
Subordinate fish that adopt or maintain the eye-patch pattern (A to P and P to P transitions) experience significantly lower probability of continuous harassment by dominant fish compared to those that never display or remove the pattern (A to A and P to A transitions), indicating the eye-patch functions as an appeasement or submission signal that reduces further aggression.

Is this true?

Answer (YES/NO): YES